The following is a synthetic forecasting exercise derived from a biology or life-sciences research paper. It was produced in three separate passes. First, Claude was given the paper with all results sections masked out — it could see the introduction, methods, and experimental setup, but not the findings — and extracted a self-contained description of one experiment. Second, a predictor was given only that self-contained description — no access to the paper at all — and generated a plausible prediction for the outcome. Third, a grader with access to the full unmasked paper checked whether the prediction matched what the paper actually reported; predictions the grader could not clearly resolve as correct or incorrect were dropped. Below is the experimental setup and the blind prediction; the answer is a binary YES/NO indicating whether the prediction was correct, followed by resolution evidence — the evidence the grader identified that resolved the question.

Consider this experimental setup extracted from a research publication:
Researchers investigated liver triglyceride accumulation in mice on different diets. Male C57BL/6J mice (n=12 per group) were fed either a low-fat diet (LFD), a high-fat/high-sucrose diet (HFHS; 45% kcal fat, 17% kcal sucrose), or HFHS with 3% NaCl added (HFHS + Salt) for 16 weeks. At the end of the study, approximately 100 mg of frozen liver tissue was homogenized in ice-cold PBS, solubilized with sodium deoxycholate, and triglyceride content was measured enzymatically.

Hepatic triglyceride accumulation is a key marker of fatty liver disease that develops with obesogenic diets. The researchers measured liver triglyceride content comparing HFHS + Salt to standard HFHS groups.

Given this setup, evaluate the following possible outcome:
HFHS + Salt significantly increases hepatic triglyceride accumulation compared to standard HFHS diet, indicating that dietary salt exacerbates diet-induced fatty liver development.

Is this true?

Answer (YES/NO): NO